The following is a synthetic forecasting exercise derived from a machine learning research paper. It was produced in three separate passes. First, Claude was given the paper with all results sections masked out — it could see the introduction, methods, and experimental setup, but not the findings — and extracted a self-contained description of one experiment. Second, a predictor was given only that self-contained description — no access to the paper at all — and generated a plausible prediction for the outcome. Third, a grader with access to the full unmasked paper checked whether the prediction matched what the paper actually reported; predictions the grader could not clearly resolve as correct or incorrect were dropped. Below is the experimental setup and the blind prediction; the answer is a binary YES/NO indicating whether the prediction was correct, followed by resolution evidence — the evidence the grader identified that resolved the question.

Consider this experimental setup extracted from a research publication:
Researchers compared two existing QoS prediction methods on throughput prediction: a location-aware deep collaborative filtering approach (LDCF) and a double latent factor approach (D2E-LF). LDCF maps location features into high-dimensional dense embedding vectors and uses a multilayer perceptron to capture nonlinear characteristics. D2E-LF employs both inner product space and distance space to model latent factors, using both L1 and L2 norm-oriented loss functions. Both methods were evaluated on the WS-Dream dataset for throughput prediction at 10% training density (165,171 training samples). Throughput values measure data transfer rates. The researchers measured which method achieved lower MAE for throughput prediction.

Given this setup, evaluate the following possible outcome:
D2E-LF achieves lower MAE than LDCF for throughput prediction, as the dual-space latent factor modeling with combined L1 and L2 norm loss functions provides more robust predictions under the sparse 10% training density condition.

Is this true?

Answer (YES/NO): NO